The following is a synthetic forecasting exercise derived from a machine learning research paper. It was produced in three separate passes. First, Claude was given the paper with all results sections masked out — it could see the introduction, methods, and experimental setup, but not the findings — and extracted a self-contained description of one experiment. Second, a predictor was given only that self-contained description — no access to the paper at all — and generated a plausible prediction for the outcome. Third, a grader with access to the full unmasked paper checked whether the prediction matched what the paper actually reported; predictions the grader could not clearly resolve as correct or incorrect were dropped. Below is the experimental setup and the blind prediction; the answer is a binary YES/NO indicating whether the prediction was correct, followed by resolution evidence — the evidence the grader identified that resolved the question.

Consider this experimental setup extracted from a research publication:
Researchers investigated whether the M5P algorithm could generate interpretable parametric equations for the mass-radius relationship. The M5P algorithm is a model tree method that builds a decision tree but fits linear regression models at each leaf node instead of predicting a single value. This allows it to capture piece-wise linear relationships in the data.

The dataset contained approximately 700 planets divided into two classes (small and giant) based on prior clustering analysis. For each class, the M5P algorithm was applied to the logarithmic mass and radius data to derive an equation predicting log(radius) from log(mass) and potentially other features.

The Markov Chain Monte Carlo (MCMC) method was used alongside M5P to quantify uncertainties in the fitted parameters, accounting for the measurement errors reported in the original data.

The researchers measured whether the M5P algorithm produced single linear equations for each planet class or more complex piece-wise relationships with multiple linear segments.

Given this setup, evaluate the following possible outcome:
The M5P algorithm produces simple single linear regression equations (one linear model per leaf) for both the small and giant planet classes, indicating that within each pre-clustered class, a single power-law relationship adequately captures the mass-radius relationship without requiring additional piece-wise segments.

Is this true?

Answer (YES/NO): YES